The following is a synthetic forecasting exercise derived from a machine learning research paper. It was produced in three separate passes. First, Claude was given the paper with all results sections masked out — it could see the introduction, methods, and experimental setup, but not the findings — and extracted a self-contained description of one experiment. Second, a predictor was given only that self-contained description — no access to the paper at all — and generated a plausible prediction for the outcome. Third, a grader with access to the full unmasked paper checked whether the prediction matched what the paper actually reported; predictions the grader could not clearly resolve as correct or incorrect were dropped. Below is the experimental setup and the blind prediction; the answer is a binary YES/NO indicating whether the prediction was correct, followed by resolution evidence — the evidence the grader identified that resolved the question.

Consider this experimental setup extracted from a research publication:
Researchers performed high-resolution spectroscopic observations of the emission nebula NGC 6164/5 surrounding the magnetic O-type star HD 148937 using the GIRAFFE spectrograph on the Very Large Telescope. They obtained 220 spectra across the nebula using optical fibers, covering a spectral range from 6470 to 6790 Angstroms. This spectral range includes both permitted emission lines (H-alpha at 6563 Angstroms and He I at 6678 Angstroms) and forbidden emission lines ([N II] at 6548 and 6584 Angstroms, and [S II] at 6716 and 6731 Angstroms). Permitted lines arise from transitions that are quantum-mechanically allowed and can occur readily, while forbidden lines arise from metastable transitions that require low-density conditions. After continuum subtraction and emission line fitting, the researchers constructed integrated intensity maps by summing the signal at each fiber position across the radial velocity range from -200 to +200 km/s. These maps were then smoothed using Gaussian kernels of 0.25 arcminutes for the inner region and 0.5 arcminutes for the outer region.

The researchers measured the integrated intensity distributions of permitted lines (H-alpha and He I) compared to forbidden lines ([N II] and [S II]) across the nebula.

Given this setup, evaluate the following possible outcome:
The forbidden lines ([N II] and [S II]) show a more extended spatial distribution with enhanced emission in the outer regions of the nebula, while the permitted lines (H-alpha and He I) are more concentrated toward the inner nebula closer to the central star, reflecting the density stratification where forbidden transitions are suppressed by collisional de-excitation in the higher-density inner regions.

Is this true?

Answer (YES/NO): NO